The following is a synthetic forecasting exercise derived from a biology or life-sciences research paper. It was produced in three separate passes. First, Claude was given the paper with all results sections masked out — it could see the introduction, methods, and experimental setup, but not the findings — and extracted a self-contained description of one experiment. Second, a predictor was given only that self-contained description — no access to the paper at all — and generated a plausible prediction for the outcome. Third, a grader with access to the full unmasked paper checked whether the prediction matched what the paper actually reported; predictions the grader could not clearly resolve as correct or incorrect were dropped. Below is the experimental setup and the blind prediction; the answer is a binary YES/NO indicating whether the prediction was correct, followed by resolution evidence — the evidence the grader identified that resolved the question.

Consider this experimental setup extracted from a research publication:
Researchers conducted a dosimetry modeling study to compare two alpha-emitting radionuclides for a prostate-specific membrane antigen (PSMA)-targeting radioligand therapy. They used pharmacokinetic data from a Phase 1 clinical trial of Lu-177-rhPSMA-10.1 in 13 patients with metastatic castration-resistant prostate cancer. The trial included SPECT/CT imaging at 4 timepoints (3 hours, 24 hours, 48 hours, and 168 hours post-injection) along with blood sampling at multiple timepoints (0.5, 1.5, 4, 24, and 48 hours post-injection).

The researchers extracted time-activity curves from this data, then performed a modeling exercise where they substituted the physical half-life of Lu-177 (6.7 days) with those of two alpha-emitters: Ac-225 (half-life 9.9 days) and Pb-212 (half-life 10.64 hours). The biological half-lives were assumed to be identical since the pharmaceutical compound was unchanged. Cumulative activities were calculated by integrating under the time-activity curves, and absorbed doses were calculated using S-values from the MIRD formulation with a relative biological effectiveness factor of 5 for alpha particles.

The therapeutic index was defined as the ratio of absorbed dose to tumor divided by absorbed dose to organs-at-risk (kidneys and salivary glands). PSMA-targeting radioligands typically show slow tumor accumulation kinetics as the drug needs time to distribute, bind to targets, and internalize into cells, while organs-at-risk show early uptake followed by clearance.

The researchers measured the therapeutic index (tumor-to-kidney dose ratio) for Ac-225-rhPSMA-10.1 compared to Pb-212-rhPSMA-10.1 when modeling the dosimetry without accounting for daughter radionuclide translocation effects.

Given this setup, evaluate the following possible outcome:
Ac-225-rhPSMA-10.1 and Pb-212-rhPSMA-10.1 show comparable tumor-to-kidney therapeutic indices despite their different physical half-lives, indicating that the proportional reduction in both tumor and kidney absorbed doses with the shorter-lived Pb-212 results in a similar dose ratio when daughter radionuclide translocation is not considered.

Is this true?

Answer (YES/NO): NO